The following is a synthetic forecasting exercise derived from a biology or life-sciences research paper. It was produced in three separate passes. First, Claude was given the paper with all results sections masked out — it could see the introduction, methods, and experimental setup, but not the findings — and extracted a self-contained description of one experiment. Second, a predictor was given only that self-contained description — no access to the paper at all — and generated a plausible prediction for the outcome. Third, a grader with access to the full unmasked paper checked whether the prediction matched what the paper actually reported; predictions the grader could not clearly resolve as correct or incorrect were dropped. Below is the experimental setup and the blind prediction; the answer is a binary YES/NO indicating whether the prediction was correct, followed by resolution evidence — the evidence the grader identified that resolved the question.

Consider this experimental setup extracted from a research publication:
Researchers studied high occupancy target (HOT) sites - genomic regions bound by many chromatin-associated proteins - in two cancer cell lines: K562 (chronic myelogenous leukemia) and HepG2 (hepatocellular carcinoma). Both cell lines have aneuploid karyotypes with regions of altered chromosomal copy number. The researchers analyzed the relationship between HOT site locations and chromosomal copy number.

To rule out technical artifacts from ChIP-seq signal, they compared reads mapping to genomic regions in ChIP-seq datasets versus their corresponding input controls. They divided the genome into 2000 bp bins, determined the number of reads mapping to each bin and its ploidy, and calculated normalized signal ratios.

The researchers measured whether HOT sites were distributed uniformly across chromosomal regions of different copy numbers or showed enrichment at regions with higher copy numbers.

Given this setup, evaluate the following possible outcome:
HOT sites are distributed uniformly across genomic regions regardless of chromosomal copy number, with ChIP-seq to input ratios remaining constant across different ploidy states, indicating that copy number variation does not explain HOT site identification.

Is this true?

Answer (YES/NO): NO